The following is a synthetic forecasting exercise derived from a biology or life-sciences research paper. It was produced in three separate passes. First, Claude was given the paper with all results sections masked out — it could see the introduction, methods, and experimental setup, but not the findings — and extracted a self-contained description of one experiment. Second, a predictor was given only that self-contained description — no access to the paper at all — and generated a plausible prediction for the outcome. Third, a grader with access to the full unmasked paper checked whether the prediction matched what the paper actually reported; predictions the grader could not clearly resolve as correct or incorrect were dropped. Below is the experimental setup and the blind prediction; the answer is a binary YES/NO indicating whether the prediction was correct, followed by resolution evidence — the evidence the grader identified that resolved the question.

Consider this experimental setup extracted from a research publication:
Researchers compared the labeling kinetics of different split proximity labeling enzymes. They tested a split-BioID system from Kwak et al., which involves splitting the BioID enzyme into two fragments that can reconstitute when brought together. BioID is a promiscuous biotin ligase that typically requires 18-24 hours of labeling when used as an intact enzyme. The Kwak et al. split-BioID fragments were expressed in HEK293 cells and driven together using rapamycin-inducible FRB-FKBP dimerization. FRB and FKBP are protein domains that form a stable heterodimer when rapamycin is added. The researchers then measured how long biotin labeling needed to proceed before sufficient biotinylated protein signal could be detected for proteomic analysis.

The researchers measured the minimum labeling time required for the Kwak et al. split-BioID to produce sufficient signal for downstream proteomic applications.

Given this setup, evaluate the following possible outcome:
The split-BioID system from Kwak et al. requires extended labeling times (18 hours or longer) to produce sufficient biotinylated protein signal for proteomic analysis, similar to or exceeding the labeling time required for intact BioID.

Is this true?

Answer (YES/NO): NO